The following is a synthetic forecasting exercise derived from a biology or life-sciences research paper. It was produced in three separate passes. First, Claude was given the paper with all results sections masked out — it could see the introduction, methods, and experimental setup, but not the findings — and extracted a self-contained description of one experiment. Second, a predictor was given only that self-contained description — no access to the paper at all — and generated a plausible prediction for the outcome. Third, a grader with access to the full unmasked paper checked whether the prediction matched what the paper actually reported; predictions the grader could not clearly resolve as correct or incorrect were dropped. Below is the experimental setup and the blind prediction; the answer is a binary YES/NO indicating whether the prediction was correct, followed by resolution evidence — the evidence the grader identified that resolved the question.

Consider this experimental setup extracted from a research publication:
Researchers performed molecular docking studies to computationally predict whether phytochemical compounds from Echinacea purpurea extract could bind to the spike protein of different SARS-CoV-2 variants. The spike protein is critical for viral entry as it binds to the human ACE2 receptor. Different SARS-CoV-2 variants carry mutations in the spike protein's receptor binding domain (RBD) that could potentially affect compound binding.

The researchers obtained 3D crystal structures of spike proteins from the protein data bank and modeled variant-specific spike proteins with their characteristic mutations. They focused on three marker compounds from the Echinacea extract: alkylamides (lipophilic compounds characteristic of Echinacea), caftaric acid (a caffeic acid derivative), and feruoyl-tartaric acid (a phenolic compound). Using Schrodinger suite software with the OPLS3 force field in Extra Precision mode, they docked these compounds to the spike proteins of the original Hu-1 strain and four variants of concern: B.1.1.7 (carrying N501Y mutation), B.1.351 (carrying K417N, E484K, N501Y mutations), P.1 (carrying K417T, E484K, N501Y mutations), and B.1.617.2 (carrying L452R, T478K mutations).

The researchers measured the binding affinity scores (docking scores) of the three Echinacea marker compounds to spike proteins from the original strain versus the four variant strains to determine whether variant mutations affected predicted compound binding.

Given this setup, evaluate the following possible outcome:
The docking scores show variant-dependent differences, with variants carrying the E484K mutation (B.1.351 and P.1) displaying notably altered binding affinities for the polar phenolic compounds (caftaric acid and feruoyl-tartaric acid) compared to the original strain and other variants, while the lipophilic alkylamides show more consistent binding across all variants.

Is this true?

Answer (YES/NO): NO